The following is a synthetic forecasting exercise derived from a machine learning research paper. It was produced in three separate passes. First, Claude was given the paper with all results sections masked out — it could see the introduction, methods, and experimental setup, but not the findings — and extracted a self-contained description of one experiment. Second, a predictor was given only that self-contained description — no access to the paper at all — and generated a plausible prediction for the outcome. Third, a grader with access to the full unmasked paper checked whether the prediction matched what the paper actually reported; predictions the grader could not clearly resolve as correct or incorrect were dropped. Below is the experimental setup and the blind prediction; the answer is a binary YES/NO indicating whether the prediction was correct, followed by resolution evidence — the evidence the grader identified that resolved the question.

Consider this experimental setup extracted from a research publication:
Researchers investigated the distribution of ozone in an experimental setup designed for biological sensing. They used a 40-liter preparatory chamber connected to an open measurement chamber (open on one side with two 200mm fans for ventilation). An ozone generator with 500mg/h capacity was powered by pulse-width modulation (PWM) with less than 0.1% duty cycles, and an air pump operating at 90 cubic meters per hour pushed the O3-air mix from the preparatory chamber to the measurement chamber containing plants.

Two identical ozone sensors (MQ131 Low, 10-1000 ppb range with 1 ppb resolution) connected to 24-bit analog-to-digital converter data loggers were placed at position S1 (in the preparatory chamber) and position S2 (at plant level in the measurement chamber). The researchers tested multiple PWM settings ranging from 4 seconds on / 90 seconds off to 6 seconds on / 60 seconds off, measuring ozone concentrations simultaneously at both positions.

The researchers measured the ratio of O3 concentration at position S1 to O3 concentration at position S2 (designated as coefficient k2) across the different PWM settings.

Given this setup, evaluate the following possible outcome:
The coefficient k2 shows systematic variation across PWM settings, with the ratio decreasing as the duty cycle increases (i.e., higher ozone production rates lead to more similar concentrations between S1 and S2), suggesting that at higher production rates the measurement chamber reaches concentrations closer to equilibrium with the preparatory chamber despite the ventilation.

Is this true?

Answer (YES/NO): NO